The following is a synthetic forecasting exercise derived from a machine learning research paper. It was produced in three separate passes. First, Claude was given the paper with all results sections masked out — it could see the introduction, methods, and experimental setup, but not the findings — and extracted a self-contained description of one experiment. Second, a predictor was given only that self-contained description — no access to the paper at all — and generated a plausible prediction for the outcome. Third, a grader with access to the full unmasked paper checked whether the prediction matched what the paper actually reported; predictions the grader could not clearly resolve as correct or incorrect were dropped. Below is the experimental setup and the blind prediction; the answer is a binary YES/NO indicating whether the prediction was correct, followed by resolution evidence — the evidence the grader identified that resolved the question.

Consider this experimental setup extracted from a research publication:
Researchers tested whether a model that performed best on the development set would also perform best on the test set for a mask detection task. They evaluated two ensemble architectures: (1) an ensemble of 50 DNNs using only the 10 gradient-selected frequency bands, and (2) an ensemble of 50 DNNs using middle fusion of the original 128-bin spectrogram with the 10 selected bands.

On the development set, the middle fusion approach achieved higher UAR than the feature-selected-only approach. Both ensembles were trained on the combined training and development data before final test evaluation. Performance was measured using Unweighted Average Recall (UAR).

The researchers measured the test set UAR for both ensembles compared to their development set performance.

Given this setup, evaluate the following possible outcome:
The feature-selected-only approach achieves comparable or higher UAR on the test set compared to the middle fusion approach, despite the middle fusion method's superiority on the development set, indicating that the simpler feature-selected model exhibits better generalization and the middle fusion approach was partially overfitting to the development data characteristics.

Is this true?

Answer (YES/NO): YES